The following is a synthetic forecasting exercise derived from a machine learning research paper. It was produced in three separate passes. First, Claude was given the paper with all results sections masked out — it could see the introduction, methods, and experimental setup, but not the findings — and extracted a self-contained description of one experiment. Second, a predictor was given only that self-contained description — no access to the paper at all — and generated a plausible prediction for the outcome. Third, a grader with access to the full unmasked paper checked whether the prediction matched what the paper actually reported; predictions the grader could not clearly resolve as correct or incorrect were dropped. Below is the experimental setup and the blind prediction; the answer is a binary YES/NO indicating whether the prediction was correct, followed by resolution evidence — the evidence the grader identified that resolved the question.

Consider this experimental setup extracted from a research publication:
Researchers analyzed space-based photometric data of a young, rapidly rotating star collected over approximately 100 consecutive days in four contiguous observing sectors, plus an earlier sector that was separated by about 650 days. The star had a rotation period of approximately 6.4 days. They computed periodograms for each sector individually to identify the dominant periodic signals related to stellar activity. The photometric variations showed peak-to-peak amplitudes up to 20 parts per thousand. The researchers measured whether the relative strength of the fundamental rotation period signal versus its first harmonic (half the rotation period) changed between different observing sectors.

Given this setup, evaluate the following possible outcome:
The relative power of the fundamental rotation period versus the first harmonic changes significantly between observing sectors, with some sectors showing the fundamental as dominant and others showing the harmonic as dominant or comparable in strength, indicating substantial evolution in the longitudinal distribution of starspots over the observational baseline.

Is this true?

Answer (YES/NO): NO